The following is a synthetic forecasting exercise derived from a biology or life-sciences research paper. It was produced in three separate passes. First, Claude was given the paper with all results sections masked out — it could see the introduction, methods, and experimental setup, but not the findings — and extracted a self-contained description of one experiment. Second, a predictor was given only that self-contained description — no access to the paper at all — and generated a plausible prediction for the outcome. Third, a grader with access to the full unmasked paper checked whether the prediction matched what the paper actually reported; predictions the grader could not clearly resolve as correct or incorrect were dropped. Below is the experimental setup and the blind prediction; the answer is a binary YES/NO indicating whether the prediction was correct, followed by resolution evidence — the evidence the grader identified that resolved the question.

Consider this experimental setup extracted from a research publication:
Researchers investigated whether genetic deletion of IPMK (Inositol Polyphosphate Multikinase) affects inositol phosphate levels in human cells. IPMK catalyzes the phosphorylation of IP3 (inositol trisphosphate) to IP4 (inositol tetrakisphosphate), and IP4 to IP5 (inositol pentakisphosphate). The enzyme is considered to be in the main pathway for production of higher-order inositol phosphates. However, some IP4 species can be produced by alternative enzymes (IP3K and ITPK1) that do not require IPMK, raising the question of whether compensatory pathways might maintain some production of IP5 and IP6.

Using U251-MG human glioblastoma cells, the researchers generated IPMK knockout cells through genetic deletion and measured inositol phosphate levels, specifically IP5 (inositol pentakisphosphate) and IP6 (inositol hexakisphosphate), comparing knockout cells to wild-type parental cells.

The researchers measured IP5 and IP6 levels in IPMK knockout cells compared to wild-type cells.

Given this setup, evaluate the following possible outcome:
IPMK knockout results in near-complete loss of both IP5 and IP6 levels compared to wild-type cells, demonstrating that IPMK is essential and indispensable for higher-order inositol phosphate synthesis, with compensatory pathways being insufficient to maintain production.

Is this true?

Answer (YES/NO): YES